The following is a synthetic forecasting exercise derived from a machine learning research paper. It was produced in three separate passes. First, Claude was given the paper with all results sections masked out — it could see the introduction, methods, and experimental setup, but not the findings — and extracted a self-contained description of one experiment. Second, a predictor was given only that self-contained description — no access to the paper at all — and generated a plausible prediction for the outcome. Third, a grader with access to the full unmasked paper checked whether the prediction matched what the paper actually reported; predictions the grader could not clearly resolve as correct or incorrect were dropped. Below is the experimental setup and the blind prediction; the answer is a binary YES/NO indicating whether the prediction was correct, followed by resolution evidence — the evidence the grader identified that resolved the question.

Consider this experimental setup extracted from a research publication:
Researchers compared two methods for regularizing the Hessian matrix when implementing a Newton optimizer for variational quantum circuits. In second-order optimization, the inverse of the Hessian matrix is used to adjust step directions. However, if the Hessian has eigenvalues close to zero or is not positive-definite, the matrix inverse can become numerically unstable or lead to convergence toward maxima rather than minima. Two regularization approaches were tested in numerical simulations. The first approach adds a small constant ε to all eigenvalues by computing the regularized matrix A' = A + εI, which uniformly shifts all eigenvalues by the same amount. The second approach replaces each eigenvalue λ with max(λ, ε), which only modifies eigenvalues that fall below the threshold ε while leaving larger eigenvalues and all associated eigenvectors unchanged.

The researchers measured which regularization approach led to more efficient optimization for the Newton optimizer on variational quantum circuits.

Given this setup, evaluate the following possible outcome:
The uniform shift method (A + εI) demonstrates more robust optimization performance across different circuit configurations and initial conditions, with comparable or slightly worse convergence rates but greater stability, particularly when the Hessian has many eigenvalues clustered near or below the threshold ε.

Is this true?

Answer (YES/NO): NO